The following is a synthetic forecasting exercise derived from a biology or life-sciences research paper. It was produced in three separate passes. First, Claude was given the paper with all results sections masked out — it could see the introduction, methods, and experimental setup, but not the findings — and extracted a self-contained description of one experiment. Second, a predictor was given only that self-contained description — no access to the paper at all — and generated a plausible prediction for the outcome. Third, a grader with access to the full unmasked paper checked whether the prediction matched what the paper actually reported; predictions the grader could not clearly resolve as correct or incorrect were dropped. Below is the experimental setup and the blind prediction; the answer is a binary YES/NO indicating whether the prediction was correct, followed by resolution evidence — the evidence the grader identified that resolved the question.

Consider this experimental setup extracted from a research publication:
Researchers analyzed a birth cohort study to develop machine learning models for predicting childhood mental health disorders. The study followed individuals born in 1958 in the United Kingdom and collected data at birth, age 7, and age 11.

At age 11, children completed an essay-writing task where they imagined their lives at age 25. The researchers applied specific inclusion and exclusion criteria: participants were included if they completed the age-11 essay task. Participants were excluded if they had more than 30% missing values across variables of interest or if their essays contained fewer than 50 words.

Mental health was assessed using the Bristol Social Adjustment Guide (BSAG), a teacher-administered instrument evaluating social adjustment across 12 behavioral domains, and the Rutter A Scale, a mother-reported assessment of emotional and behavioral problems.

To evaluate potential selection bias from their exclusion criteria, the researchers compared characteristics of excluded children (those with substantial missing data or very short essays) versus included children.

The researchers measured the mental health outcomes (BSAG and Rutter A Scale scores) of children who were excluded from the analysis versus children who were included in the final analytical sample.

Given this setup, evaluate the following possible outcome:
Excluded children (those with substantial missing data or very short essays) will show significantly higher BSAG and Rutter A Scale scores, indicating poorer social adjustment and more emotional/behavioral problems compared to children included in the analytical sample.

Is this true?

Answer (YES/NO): YES